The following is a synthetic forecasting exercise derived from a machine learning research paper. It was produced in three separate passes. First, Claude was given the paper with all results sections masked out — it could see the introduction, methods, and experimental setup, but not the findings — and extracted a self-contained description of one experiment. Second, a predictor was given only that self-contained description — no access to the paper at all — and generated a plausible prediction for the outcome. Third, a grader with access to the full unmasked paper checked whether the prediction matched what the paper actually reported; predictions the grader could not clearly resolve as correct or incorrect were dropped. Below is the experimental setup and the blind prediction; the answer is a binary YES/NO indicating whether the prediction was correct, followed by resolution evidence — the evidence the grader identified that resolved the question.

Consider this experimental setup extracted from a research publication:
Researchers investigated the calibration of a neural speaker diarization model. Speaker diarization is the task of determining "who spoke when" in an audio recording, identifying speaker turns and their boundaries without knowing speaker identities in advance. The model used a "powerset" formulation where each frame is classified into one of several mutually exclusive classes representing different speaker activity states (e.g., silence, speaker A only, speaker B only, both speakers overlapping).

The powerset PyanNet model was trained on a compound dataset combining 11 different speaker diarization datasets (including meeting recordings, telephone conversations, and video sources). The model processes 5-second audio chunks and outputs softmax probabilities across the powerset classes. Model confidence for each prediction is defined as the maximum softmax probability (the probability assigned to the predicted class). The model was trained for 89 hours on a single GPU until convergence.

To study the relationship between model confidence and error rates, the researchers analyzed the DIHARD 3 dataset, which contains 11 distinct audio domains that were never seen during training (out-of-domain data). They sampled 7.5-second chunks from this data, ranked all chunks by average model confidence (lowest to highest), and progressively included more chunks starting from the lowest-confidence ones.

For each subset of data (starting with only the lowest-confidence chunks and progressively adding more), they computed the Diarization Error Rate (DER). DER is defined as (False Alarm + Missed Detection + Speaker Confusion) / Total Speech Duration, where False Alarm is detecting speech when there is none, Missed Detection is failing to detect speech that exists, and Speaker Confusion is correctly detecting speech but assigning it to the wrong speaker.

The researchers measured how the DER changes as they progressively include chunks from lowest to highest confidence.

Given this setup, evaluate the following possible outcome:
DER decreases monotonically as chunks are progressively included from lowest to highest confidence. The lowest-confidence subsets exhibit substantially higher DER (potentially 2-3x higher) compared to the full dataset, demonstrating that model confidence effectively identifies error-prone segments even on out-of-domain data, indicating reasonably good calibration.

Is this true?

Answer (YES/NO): NO